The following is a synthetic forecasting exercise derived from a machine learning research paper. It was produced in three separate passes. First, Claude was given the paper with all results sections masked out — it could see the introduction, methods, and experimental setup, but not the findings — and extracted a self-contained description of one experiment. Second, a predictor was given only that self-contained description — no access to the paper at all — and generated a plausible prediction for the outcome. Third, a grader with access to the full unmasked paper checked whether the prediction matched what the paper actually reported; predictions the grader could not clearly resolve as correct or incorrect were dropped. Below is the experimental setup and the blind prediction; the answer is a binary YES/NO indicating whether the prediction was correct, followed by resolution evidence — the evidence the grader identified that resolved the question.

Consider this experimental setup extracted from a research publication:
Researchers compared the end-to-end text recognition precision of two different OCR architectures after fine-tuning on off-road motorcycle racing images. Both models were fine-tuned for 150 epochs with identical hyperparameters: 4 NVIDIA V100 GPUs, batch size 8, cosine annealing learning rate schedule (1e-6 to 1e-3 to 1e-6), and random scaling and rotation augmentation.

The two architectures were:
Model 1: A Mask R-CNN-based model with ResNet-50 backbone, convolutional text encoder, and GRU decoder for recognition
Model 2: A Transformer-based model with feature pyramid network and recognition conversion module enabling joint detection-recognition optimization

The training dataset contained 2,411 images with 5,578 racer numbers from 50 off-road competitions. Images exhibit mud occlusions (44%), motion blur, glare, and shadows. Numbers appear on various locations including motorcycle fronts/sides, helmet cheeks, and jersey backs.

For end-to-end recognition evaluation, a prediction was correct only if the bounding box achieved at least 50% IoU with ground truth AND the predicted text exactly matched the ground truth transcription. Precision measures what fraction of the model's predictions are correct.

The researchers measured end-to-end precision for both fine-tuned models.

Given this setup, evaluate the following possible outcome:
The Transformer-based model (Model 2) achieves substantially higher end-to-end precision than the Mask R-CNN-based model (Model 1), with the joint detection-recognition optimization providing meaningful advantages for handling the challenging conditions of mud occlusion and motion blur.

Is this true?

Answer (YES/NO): NO